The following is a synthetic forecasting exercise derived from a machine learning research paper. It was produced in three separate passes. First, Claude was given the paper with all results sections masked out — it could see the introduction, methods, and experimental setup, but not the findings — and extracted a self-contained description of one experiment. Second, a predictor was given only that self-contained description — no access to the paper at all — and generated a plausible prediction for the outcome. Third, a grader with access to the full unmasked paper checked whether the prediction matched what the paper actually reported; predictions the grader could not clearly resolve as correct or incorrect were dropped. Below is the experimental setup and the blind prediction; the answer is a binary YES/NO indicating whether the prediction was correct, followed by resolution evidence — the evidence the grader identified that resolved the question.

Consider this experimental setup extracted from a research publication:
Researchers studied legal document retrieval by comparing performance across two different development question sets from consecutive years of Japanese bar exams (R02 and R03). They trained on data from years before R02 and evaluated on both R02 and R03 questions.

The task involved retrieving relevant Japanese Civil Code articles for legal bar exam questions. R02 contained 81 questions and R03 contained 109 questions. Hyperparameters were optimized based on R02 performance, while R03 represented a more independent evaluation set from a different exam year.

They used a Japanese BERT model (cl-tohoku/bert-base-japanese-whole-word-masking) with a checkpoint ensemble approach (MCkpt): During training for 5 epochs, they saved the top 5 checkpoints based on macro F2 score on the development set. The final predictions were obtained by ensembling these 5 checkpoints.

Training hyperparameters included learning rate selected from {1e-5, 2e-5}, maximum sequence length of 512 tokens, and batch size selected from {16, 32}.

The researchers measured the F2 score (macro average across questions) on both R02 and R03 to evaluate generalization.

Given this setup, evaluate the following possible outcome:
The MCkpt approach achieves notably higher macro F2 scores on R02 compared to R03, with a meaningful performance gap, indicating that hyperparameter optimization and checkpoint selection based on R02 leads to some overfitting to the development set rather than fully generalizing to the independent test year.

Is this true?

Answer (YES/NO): NO